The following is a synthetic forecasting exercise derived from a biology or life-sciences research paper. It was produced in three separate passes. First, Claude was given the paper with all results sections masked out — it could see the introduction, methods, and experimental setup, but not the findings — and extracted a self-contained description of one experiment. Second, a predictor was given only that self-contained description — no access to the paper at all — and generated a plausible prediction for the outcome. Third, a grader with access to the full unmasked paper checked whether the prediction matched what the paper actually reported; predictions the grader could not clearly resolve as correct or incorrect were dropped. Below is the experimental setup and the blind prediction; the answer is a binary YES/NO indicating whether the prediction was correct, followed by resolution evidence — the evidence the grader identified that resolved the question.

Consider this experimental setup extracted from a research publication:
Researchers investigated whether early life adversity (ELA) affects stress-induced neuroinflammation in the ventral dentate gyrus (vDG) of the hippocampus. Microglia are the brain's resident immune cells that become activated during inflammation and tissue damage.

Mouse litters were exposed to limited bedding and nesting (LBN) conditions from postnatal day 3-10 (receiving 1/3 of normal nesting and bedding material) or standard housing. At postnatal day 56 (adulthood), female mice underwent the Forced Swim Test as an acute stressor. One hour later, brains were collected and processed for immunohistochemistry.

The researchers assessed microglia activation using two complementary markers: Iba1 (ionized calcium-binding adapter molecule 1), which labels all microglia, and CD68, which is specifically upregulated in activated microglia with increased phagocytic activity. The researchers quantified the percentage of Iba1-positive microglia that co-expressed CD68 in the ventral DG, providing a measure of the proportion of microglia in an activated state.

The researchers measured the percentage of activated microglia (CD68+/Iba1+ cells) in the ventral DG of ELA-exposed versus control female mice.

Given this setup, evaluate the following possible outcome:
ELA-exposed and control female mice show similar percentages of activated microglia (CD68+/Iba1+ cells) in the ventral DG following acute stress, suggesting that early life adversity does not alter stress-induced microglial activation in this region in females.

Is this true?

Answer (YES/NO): NO